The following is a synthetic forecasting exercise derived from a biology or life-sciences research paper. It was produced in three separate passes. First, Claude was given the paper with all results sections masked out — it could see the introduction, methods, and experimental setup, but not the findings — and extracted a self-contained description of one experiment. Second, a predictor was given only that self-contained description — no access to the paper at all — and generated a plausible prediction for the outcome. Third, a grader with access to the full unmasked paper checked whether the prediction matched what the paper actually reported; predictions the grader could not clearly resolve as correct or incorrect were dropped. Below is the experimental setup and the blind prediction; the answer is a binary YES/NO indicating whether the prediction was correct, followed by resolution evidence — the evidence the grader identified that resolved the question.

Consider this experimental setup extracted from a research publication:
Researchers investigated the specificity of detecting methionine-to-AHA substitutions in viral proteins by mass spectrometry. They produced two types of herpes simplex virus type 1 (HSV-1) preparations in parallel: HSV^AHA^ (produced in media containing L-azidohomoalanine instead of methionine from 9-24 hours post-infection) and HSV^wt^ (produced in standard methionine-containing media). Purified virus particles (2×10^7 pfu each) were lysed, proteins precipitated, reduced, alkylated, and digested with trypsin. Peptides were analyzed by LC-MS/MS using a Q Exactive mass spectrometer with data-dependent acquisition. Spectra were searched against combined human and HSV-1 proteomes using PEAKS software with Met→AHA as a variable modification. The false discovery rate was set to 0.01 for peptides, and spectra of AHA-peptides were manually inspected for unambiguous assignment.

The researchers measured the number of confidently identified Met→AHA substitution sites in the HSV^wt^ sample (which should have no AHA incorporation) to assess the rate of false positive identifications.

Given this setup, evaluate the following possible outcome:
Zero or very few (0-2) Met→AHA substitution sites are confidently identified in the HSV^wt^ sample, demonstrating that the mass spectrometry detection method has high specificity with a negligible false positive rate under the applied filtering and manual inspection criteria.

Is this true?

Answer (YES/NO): YES